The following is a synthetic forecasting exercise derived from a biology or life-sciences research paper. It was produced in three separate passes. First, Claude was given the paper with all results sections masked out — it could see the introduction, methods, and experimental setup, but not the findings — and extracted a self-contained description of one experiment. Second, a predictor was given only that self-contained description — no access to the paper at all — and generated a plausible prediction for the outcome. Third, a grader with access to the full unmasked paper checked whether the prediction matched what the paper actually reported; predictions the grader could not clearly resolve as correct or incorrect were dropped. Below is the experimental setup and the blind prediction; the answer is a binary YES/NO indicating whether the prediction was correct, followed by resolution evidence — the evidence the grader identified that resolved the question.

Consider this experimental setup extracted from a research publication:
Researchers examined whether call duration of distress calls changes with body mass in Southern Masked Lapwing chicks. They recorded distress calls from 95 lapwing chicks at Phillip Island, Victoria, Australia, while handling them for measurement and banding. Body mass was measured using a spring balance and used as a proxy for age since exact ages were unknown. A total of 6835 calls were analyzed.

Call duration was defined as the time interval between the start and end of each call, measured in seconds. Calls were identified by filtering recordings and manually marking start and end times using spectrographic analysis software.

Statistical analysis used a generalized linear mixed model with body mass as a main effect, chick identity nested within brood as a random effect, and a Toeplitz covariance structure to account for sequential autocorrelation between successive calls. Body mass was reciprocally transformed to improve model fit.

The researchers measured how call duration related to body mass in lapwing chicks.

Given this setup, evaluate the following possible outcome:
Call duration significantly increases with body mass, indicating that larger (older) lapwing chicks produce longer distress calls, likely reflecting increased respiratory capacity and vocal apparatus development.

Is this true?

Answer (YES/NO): NO